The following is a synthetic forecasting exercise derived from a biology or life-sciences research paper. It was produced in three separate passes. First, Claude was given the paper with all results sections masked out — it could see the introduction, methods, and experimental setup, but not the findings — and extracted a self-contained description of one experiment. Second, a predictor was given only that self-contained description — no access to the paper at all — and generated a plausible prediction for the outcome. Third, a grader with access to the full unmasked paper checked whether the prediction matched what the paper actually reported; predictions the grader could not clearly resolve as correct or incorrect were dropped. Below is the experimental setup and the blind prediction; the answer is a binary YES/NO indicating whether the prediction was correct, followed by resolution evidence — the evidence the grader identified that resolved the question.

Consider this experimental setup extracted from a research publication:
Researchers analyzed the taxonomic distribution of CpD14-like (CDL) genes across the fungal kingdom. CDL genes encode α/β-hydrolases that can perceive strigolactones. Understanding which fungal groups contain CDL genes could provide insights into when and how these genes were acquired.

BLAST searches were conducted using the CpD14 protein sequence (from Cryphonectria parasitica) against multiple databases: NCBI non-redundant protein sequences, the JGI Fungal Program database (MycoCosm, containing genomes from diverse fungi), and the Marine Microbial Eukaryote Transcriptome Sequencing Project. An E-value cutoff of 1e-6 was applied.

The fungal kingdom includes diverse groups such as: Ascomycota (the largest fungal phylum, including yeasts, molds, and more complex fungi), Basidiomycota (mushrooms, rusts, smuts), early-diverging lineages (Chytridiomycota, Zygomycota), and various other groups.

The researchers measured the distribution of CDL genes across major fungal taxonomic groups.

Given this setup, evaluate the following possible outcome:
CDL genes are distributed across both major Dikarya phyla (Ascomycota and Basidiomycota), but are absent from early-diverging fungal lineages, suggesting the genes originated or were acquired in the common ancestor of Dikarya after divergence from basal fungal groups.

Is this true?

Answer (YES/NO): NO